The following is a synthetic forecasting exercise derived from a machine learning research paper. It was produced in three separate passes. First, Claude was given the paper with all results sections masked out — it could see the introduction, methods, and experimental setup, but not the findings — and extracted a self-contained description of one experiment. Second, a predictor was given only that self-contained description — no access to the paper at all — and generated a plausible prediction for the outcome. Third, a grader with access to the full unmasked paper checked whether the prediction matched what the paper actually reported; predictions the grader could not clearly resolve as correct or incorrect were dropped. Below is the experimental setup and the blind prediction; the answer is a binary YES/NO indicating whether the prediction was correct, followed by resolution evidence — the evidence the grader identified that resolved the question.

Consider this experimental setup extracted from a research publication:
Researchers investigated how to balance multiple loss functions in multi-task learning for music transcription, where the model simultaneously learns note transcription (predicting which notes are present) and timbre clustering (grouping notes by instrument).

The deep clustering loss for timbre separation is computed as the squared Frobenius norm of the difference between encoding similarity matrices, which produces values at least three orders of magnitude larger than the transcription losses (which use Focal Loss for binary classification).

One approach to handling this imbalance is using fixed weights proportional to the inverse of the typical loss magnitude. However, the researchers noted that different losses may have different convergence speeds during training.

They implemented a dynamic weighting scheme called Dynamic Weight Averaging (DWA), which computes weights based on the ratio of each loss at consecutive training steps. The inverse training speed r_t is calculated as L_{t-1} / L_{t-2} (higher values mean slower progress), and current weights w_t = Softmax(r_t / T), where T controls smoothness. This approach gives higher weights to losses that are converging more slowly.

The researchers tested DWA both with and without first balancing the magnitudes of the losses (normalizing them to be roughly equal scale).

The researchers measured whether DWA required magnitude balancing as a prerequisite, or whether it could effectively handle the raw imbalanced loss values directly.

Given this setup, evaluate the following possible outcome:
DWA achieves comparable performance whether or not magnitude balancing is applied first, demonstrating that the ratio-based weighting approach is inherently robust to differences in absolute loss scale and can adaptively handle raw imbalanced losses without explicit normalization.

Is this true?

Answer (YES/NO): NO